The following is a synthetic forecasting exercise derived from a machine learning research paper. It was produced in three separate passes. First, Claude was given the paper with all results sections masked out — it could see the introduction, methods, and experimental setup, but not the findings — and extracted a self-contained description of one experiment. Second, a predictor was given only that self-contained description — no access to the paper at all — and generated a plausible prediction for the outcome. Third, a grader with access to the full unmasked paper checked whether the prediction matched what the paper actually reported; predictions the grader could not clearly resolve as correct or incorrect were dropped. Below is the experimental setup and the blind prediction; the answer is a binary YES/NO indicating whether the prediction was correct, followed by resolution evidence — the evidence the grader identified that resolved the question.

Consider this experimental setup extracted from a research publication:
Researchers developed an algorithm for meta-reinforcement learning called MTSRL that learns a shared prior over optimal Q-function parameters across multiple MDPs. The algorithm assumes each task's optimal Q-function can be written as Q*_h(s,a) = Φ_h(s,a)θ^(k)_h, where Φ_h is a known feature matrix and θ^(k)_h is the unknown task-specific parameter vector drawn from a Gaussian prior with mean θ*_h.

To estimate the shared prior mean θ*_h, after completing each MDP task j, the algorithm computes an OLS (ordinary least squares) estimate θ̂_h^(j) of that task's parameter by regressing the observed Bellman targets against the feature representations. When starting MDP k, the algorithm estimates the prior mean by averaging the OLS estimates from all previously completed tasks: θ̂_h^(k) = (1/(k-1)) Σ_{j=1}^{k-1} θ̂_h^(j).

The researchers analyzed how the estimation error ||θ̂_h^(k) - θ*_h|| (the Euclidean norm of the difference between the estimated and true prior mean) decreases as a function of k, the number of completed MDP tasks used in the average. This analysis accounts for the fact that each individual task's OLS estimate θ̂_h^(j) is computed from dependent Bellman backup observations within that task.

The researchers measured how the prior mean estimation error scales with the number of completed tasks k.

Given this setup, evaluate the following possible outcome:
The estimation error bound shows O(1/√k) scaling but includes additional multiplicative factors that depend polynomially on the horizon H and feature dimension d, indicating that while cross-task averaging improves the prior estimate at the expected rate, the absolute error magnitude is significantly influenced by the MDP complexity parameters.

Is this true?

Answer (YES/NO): YES